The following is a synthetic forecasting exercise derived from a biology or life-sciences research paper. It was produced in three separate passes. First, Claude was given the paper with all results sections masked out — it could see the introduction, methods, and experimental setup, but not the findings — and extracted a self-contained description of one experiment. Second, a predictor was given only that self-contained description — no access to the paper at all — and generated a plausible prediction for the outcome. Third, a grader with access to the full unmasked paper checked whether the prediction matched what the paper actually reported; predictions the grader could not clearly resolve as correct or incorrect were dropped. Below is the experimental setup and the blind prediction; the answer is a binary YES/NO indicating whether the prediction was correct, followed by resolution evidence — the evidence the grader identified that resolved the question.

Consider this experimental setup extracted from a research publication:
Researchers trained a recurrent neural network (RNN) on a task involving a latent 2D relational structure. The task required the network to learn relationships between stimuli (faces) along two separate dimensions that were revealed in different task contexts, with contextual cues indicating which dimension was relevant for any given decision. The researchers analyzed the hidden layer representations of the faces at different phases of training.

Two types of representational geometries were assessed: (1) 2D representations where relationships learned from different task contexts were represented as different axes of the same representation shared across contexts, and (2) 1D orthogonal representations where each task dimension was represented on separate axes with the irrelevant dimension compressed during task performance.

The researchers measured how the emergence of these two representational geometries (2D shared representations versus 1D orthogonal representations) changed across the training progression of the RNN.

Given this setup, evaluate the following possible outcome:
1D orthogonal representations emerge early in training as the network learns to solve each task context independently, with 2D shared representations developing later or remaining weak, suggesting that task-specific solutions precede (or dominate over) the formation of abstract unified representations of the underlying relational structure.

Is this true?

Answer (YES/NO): NO